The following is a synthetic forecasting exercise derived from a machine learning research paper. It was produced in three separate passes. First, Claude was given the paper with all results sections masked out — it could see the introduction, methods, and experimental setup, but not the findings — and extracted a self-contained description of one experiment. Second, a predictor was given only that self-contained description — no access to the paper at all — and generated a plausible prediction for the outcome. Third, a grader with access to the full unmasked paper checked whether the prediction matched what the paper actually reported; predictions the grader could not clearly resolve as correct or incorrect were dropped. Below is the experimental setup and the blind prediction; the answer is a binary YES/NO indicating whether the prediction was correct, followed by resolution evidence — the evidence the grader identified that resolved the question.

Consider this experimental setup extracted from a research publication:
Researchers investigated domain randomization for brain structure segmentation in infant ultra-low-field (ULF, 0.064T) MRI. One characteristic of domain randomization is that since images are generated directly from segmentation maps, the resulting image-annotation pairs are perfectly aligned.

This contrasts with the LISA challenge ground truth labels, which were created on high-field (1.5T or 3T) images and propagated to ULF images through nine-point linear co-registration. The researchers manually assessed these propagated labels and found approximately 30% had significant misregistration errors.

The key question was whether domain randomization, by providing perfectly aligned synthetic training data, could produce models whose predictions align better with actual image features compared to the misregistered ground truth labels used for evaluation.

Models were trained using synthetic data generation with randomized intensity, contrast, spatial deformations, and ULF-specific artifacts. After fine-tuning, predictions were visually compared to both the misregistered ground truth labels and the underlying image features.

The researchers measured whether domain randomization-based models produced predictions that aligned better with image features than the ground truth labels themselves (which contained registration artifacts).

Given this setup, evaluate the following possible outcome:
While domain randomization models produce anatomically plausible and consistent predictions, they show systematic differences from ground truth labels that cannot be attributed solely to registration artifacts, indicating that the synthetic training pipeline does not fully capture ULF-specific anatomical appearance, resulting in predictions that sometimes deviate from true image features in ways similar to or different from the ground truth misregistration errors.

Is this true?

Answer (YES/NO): NO